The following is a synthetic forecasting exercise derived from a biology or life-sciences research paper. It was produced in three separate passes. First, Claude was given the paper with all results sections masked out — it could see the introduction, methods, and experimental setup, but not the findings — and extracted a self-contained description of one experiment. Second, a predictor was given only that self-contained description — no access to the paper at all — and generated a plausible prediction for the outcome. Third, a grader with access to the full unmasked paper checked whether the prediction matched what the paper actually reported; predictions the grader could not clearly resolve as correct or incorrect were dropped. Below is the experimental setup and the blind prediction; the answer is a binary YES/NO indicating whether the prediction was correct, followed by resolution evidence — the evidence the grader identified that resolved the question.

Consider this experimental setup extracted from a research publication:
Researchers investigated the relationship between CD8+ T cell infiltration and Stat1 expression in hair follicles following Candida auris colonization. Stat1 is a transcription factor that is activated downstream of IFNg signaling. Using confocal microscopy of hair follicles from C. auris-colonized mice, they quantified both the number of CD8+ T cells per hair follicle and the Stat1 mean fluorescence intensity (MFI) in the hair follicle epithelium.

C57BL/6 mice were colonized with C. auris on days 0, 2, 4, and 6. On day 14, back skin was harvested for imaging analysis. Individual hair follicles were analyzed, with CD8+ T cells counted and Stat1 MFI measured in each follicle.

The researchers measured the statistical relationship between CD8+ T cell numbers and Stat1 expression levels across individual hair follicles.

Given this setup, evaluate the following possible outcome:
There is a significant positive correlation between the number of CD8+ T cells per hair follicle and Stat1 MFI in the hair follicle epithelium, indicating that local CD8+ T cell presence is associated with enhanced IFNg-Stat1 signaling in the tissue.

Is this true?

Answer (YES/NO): YES